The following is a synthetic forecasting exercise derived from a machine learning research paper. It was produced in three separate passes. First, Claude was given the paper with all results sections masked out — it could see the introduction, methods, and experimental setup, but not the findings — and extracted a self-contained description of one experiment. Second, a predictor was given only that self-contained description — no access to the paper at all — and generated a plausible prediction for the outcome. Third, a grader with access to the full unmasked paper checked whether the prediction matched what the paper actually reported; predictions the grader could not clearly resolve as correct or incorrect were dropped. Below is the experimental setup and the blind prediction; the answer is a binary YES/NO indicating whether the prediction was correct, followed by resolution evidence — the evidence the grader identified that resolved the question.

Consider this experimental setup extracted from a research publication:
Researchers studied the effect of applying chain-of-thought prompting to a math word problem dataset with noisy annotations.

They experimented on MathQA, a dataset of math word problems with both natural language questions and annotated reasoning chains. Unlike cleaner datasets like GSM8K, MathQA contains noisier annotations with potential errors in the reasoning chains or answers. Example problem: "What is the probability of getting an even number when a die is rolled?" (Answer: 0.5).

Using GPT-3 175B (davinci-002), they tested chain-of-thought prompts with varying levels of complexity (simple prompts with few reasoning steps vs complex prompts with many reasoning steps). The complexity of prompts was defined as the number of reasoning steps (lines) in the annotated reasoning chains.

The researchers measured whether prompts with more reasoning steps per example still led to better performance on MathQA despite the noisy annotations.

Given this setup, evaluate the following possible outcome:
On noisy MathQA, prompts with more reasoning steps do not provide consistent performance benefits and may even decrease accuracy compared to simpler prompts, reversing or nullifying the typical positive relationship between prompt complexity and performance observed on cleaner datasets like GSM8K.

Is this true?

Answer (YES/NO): NO